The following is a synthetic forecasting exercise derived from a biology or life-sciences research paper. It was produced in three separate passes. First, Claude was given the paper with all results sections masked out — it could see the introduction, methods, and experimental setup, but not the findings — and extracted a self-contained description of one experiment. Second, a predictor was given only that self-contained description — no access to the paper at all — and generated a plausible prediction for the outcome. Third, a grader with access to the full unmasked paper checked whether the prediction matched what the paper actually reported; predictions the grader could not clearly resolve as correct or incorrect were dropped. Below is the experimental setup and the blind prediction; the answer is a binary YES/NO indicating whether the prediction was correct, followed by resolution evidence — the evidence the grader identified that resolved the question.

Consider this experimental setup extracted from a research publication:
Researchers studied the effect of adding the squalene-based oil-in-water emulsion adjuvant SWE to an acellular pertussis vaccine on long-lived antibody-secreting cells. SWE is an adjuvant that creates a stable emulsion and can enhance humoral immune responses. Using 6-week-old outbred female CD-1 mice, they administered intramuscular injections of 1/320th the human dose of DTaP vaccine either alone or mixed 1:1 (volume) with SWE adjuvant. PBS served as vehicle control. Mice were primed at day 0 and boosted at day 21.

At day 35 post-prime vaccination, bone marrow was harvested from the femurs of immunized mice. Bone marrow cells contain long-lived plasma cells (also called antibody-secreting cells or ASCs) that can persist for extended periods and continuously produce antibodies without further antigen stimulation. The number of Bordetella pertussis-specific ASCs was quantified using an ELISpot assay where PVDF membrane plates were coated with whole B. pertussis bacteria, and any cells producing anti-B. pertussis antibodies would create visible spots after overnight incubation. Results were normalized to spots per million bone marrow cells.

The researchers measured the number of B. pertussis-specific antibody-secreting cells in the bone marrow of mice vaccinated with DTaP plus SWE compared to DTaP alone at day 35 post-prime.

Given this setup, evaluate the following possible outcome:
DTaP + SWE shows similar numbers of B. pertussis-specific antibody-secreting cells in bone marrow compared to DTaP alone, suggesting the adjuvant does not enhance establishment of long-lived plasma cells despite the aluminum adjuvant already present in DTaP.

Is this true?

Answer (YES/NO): NO